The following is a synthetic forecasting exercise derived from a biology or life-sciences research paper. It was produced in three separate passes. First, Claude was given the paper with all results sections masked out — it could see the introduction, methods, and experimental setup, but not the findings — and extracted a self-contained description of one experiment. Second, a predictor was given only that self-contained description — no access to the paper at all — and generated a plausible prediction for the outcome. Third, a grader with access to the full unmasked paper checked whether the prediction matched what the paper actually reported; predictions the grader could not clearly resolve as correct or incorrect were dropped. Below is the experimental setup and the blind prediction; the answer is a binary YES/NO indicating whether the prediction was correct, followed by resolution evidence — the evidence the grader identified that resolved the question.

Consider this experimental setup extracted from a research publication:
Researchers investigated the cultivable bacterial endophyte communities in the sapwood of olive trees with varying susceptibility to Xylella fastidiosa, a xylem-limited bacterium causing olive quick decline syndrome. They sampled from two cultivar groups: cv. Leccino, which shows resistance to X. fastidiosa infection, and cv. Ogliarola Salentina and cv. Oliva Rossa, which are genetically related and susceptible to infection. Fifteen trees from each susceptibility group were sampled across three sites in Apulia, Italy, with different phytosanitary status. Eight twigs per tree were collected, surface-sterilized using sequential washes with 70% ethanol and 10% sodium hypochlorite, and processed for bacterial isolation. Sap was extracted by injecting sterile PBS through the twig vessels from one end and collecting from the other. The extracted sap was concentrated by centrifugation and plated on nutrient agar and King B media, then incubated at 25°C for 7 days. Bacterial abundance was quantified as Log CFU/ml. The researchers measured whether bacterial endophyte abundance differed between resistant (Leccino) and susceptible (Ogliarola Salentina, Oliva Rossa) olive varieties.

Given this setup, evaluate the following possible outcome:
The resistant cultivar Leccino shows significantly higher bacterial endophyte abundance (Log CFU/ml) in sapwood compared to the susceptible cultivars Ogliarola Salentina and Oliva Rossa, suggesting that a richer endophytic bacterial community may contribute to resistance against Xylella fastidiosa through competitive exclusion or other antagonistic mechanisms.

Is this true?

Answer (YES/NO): YES